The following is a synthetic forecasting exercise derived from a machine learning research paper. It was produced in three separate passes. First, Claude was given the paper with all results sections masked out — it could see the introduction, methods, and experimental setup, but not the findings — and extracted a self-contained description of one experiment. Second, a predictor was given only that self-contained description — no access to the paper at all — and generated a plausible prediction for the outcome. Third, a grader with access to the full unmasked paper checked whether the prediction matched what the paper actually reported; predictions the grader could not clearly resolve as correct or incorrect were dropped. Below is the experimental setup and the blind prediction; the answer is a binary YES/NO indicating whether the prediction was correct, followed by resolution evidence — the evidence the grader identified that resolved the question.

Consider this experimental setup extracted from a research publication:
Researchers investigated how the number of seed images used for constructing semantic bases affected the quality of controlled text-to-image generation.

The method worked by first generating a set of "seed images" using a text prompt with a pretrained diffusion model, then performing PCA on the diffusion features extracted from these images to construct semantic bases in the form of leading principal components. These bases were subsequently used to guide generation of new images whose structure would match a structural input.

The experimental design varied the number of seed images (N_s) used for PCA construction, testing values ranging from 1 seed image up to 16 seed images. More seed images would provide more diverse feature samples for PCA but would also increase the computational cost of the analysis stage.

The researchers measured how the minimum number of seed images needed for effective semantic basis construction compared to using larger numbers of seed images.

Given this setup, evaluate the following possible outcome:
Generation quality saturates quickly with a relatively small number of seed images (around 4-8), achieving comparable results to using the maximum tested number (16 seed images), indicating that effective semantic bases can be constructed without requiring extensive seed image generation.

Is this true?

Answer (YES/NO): NO